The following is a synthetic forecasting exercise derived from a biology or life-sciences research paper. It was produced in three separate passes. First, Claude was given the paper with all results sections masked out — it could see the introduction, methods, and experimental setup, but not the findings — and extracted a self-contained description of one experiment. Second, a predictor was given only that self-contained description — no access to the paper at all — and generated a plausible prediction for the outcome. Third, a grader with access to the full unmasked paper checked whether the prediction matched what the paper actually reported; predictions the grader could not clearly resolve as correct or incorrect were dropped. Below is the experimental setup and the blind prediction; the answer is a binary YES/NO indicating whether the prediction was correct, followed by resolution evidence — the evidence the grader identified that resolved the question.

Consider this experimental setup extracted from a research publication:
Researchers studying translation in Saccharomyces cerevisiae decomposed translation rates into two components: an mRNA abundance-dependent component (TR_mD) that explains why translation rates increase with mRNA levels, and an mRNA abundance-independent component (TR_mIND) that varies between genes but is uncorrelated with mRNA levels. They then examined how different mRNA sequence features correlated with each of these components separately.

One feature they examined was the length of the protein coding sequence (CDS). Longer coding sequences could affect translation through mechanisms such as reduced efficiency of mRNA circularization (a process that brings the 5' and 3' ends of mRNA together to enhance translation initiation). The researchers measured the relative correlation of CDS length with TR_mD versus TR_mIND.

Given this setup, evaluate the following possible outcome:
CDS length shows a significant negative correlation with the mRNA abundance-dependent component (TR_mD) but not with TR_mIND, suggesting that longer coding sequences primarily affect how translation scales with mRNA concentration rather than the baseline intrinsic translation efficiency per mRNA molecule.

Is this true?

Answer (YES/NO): NO